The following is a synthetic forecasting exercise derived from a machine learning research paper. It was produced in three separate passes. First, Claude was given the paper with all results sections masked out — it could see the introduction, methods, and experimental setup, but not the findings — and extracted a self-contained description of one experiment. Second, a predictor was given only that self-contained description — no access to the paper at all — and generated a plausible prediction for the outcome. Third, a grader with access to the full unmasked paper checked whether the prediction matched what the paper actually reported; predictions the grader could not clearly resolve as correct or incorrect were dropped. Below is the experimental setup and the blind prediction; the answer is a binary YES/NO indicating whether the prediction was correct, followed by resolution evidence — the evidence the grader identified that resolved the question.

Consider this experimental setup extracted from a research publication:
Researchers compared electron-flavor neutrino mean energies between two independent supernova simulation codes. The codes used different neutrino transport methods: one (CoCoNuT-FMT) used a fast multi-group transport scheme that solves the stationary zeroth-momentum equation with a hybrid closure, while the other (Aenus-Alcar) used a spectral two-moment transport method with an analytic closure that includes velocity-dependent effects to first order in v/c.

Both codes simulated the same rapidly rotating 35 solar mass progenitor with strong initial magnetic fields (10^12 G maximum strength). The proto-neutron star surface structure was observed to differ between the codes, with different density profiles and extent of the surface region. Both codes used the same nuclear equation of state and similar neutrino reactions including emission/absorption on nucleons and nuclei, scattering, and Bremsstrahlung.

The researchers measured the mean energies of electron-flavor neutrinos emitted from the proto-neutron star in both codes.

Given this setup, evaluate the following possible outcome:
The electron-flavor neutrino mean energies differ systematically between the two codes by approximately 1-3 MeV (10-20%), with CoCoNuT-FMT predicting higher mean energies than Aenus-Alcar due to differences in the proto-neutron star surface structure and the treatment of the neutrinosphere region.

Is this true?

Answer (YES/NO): YES